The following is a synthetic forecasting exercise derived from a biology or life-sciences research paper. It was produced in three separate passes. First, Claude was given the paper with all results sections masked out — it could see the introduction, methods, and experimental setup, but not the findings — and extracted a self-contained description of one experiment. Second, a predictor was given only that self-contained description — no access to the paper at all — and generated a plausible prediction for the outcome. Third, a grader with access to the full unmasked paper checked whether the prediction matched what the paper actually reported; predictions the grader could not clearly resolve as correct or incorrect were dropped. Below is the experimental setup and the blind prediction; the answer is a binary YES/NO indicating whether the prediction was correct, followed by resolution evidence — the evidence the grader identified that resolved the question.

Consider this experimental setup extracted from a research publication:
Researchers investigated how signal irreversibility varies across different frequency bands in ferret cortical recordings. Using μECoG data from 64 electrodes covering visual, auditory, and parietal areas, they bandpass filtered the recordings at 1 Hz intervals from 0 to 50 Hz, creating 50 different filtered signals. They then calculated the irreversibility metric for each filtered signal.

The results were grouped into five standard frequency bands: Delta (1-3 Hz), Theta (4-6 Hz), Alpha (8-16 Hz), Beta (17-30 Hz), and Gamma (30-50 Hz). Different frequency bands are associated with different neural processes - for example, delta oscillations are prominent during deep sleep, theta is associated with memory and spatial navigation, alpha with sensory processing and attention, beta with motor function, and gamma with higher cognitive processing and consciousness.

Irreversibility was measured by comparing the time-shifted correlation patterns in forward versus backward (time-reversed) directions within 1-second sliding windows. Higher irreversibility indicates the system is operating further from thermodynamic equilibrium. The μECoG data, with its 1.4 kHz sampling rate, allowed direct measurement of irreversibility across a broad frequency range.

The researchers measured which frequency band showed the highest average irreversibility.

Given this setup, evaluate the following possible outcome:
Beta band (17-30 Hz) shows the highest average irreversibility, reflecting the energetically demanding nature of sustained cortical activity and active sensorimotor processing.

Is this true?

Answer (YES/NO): NO